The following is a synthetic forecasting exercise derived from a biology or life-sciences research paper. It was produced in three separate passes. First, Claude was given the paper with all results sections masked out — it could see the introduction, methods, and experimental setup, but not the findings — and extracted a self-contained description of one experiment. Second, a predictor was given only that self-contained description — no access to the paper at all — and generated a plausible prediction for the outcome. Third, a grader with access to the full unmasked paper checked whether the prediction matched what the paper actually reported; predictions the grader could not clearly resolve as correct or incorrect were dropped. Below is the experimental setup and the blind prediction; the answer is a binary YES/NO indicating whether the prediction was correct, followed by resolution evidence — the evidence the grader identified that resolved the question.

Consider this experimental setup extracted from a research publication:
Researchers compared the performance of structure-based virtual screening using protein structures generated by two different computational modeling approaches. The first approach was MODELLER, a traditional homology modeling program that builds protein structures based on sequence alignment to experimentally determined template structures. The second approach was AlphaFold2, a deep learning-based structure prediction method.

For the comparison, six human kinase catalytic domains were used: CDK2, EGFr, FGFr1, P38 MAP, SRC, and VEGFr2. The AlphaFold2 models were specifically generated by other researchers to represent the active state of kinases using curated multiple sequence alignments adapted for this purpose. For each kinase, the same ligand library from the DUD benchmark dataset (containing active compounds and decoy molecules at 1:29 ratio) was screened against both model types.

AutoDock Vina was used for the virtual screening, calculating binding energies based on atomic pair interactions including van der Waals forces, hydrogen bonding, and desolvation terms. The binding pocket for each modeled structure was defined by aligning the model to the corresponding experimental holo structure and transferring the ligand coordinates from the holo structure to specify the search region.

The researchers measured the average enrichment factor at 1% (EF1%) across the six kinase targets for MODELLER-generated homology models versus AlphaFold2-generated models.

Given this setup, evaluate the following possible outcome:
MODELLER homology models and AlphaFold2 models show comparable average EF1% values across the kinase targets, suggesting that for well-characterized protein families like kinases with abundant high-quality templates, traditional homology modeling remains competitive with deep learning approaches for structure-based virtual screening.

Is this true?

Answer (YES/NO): NO